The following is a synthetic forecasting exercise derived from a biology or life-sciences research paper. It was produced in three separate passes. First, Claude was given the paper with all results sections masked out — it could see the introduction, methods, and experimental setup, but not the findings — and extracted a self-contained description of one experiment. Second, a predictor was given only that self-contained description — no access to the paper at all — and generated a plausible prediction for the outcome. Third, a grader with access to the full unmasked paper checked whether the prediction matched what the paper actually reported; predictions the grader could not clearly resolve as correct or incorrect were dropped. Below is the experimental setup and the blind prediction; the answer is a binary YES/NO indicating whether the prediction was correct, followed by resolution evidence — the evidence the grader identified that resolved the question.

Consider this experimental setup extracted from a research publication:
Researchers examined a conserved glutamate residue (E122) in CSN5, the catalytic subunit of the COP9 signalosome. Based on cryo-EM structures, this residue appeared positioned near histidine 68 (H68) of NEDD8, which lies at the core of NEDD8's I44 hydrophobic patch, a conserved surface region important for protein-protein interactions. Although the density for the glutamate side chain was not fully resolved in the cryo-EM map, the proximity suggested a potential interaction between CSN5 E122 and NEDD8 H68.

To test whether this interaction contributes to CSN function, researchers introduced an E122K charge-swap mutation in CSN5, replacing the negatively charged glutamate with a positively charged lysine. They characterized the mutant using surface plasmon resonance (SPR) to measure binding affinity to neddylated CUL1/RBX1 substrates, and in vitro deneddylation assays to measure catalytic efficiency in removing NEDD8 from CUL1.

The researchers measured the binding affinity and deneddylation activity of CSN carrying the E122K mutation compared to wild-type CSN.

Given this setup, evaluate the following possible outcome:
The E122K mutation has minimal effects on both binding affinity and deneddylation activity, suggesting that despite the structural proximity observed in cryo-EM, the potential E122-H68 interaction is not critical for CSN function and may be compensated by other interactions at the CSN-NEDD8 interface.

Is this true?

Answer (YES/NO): NO